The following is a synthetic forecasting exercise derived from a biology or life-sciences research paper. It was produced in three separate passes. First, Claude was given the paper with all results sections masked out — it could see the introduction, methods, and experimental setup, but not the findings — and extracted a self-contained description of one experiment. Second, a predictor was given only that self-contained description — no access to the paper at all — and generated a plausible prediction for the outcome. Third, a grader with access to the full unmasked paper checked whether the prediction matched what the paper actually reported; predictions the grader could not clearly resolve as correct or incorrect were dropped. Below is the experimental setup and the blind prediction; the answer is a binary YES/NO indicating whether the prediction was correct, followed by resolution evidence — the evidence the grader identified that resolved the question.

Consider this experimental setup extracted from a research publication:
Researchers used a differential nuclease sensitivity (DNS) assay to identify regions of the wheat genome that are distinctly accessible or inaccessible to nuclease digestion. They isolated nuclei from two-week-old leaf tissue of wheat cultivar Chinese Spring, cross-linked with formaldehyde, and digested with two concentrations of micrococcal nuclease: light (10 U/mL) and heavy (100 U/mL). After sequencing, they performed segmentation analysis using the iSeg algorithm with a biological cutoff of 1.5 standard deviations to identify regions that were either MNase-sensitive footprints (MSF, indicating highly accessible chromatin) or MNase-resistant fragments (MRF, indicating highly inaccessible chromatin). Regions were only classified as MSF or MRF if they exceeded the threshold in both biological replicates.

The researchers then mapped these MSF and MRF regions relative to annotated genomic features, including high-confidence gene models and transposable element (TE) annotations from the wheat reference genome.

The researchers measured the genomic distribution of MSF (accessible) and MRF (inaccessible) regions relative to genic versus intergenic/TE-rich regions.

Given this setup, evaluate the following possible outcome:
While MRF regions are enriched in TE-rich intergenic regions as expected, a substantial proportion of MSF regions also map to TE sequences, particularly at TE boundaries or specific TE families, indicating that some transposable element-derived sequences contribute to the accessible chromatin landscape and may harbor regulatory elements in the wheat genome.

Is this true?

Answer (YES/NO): YES